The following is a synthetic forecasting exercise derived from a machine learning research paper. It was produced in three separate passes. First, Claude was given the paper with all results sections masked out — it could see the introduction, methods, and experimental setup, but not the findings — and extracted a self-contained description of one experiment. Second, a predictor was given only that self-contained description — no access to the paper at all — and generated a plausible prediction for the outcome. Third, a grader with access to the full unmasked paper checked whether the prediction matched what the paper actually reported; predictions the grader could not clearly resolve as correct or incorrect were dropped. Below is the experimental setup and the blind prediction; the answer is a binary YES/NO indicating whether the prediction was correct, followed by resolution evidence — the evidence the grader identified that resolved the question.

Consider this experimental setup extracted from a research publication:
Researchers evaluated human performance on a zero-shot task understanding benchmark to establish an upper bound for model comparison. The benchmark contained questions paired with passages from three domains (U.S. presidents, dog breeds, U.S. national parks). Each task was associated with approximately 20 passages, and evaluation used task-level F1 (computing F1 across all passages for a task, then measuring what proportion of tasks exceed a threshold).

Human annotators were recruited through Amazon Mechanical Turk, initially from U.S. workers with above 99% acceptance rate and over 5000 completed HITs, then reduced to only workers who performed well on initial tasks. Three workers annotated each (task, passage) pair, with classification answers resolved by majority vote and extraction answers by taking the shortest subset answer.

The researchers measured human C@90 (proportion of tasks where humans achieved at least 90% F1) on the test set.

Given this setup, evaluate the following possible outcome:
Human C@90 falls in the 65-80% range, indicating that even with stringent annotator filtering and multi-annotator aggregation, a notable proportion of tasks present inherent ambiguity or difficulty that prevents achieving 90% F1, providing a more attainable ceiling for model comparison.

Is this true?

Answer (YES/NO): NO